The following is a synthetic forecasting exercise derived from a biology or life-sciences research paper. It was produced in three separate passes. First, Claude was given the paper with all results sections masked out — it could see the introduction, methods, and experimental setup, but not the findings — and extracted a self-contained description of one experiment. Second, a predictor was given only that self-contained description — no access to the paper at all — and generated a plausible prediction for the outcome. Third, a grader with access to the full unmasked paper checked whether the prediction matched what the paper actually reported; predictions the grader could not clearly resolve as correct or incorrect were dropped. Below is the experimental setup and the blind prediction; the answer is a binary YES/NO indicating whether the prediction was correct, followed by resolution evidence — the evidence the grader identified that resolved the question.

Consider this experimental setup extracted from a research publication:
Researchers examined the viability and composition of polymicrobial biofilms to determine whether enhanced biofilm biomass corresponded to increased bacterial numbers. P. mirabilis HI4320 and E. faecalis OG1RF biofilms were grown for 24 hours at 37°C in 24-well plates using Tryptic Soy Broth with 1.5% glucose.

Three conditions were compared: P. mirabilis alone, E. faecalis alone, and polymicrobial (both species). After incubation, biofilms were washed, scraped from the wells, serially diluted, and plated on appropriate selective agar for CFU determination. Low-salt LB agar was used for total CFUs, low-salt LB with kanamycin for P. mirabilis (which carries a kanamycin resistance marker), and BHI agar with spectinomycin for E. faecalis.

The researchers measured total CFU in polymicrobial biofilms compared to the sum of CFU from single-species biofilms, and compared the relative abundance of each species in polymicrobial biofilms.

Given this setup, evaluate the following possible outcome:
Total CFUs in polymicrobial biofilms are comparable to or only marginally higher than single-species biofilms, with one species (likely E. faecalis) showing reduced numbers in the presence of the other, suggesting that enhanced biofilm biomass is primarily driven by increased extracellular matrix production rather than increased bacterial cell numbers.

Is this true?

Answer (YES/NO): NO